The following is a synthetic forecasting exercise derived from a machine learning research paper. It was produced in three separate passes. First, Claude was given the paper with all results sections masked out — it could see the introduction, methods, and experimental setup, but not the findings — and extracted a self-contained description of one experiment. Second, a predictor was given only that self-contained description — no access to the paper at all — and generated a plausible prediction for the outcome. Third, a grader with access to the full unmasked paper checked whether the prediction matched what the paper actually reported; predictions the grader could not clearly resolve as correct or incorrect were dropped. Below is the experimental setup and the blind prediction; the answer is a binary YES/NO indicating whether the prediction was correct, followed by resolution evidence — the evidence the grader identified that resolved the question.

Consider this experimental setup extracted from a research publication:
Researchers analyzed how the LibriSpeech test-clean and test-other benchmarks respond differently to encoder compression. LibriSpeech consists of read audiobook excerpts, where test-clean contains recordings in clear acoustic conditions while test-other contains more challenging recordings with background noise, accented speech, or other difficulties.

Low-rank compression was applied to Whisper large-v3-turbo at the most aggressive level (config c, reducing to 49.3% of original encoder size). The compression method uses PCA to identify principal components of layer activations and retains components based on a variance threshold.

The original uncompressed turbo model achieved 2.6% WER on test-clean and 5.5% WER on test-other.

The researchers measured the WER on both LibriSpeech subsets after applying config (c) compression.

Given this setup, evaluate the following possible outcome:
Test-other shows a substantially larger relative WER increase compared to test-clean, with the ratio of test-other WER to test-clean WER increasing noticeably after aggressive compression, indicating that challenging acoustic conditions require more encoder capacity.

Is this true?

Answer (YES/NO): YES